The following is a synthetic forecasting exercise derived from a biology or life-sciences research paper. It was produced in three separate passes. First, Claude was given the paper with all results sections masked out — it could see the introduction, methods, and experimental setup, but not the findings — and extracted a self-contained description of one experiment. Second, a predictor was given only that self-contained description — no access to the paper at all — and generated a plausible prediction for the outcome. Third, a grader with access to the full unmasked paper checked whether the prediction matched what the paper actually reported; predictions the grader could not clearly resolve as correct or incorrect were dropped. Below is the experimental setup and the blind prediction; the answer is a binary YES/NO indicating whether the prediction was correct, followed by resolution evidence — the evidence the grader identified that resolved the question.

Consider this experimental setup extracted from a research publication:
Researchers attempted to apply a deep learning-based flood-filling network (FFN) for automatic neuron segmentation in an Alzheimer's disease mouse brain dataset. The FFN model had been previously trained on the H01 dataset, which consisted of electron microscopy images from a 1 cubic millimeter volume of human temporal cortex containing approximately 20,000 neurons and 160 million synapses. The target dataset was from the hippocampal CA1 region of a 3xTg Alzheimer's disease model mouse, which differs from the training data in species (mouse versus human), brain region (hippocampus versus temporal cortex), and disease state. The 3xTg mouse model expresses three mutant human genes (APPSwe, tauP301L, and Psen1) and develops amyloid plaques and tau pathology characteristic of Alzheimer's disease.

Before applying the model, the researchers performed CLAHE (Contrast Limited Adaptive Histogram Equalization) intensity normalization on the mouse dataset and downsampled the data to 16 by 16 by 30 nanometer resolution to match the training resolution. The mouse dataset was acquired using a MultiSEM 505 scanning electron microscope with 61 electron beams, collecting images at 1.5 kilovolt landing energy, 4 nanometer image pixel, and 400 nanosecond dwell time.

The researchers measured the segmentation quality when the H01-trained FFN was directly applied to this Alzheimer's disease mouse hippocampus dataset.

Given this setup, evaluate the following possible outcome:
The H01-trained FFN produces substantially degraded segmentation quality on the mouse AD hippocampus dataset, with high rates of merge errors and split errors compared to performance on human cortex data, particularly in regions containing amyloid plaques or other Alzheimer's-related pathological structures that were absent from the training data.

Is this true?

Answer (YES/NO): NO